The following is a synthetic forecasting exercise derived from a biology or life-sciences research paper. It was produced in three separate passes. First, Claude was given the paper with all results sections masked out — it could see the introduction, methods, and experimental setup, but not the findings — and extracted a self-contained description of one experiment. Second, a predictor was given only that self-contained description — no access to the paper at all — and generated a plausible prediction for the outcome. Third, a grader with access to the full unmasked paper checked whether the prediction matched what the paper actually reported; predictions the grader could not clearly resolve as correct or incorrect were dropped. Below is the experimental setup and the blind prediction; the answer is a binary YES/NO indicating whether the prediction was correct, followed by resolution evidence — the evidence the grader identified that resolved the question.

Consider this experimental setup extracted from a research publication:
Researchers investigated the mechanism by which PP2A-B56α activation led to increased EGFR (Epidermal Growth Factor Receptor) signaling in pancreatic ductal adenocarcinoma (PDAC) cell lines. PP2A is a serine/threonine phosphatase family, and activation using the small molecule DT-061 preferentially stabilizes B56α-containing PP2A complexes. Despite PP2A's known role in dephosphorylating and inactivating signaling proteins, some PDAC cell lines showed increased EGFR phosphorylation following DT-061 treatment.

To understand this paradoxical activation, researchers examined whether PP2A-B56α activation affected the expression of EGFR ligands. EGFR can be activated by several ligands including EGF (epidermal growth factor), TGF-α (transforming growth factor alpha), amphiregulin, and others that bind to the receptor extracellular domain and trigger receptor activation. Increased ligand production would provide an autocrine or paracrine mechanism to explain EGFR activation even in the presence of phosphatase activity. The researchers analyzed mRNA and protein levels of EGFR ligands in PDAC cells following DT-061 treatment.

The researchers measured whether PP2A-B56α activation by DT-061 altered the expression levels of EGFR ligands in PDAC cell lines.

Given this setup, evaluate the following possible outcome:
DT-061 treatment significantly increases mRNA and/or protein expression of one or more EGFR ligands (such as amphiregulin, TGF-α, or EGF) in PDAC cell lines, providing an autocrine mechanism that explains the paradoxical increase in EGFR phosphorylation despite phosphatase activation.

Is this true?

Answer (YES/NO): YES